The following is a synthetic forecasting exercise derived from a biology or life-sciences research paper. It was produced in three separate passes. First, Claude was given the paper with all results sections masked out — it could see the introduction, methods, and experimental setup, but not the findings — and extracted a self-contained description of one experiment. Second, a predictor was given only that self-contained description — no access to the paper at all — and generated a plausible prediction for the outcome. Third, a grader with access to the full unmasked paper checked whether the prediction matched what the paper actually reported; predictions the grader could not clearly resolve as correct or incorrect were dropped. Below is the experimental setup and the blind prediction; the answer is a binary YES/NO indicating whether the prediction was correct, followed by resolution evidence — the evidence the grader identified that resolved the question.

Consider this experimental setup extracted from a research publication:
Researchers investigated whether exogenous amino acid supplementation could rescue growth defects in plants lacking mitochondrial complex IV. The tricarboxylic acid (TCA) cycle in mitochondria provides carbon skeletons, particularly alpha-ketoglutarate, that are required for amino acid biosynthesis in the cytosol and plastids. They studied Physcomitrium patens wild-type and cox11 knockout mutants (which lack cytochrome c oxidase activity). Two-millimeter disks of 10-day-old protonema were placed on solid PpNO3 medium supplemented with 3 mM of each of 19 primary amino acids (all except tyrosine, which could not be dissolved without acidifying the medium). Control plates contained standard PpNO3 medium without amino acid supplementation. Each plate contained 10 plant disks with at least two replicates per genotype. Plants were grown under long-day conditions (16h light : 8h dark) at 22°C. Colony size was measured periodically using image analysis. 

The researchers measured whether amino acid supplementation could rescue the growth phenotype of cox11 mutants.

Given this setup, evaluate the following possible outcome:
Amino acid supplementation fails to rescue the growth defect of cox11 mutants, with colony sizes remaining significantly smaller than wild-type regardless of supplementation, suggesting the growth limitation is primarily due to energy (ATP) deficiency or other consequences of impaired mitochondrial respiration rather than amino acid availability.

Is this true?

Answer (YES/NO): NO